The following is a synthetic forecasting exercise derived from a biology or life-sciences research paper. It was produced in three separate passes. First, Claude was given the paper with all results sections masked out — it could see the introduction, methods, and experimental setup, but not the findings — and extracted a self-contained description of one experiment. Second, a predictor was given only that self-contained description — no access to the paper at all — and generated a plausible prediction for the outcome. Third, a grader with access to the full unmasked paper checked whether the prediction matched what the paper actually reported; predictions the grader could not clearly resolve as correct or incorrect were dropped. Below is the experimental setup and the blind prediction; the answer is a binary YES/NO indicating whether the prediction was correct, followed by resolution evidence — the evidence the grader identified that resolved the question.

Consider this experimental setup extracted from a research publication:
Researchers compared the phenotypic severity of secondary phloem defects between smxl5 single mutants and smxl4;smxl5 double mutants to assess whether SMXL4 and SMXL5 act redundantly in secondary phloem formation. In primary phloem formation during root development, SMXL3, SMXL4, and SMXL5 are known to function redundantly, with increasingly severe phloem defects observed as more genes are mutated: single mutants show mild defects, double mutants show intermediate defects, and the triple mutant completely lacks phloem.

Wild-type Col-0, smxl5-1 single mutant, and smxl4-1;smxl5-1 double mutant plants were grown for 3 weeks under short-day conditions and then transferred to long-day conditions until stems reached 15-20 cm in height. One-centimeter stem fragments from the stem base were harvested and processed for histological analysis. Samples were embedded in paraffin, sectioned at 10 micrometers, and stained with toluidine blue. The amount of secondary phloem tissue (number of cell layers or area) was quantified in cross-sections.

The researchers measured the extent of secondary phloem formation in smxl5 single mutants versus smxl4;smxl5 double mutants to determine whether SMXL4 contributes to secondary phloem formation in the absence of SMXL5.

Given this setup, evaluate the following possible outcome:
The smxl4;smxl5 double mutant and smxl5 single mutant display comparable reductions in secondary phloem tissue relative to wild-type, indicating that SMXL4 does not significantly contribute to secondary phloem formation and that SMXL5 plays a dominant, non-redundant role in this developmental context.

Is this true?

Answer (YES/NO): YES